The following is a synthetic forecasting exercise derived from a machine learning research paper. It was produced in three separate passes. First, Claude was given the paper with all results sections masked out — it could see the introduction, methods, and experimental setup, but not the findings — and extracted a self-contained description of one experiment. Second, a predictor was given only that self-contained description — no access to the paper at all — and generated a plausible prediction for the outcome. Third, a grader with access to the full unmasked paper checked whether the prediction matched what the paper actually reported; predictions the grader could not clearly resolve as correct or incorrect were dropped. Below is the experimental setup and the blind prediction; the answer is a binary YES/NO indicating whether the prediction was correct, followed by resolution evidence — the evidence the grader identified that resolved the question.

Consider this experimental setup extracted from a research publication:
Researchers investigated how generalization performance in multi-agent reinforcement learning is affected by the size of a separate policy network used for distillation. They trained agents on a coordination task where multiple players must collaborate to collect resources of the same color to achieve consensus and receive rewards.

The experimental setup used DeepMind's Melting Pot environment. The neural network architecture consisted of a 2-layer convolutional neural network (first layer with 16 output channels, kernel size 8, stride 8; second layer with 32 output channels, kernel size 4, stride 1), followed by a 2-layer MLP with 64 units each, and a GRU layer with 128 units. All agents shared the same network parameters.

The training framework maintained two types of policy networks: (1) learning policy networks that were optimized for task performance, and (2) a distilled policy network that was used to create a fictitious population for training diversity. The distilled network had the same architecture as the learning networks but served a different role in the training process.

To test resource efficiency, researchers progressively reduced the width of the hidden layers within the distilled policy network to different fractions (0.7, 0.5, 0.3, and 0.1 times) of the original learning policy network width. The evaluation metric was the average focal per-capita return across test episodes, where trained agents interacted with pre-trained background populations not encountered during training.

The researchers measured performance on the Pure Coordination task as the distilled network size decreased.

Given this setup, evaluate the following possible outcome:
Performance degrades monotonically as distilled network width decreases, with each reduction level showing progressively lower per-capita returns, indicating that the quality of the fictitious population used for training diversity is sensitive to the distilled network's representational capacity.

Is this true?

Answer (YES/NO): NO